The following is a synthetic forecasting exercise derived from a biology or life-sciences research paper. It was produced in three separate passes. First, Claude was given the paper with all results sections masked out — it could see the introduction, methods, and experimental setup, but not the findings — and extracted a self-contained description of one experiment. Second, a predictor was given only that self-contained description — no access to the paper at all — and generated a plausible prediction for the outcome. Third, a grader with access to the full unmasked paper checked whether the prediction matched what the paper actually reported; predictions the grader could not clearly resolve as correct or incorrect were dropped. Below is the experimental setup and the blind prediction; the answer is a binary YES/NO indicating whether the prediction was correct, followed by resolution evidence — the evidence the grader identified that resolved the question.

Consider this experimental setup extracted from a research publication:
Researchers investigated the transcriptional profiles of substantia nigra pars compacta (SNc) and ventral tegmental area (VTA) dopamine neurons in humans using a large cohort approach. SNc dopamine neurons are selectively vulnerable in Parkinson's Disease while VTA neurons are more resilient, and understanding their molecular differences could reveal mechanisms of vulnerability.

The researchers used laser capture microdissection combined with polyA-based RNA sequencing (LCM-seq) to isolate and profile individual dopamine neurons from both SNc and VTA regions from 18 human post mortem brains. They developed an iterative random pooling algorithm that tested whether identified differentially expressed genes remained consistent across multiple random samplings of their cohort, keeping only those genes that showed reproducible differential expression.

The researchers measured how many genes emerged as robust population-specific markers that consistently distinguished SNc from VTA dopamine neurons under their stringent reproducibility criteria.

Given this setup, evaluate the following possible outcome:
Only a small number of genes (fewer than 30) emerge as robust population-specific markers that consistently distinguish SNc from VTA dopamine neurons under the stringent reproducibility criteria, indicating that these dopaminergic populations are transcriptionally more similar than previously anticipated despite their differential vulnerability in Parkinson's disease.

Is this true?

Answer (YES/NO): NO